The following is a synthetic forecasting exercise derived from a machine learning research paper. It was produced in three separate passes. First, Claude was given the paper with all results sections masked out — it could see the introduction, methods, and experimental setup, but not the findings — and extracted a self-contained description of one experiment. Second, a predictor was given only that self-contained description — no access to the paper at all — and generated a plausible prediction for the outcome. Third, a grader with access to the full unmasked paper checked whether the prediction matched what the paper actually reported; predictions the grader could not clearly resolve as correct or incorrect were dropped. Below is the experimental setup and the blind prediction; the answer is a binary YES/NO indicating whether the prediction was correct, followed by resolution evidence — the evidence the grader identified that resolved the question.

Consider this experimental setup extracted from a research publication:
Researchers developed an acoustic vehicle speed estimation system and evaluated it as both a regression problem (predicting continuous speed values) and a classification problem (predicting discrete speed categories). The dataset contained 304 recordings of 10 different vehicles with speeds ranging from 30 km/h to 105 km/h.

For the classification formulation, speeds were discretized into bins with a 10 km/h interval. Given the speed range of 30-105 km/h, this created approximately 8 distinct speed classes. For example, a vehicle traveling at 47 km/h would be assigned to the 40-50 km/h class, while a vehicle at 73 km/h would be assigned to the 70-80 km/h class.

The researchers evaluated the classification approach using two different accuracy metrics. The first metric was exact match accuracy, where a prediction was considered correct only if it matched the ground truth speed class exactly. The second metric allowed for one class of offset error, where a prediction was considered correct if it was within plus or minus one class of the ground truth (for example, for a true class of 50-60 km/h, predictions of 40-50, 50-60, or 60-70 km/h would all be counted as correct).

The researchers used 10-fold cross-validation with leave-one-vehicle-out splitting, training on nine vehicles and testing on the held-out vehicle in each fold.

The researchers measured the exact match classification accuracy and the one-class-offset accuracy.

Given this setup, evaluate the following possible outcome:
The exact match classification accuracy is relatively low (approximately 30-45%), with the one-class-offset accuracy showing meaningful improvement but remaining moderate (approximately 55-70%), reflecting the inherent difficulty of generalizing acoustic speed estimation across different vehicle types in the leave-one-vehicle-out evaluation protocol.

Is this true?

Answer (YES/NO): NO